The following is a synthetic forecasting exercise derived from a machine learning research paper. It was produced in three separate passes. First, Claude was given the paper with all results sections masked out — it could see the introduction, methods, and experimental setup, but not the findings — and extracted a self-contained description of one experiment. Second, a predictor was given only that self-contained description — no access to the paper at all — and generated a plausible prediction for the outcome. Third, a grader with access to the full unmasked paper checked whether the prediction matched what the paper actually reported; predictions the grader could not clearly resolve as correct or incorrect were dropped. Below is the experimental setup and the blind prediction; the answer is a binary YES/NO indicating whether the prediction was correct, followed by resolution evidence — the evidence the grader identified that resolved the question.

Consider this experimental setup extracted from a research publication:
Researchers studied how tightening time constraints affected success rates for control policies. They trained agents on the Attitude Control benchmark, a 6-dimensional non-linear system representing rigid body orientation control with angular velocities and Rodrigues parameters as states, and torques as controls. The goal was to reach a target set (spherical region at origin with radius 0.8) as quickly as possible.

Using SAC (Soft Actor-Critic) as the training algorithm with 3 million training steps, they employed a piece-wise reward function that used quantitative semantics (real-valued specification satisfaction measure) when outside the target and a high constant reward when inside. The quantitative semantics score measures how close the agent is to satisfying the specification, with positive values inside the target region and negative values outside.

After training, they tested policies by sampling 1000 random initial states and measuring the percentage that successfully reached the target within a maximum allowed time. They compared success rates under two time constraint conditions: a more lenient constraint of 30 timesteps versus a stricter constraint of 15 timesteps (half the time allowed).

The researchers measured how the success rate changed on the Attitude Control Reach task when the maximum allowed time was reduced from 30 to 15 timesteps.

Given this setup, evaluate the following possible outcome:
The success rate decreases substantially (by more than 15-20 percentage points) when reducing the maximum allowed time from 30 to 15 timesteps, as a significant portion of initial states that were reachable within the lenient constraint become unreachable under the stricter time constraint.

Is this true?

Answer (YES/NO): YES